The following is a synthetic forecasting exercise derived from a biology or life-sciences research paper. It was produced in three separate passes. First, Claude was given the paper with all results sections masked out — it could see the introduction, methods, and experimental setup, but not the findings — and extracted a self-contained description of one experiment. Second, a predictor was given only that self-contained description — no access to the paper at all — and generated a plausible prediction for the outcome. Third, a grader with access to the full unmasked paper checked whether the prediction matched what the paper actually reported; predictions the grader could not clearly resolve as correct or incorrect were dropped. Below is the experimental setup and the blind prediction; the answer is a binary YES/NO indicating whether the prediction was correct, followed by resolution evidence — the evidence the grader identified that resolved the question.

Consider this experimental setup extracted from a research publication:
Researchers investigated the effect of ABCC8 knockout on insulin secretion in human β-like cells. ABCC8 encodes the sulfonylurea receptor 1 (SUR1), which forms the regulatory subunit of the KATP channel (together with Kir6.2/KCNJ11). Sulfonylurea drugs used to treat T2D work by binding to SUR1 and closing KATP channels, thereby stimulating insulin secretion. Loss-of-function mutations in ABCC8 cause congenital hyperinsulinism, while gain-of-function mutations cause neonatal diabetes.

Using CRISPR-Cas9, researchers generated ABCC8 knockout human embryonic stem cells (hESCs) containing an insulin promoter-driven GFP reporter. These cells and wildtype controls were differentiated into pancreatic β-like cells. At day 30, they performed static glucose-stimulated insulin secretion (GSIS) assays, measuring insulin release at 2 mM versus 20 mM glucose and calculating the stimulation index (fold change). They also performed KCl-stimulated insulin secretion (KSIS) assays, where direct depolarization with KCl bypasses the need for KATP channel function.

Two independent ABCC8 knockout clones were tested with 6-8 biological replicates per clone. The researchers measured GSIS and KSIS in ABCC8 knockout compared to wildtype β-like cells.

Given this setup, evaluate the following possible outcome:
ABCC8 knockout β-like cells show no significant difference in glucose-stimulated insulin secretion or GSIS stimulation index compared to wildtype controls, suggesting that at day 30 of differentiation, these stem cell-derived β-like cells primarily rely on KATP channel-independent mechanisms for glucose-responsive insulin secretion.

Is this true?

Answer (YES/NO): NO